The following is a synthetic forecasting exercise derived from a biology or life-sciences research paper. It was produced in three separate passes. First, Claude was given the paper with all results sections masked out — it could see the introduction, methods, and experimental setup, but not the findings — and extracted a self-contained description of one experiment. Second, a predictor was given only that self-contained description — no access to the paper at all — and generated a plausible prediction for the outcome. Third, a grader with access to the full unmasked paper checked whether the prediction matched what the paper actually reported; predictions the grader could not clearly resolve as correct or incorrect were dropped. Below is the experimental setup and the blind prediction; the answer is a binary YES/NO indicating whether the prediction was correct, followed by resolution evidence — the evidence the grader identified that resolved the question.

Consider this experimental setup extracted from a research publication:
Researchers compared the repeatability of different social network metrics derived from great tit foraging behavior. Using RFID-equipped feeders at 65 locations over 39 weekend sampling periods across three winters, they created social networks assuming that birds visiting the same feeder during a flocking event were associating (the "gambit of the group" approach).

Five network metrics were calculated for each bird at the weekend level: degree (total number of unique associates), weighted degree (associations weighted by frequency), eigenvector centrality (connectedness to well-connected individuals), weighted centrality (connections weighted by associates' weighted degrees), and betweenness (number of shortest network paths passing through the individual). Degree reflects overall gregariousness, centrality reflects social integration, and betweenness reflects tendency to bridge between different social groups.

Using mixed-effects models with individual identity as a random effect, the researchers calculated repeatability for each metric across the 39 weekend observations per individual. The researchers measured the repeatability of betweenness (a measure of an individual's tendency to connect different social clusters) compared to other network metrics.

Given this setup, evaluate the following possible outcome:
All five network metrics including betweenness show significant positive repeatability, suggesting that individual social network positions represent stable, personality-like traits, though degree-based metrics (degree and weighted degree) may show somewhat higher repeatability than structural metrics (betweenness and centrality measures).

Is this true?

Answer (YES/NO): NO